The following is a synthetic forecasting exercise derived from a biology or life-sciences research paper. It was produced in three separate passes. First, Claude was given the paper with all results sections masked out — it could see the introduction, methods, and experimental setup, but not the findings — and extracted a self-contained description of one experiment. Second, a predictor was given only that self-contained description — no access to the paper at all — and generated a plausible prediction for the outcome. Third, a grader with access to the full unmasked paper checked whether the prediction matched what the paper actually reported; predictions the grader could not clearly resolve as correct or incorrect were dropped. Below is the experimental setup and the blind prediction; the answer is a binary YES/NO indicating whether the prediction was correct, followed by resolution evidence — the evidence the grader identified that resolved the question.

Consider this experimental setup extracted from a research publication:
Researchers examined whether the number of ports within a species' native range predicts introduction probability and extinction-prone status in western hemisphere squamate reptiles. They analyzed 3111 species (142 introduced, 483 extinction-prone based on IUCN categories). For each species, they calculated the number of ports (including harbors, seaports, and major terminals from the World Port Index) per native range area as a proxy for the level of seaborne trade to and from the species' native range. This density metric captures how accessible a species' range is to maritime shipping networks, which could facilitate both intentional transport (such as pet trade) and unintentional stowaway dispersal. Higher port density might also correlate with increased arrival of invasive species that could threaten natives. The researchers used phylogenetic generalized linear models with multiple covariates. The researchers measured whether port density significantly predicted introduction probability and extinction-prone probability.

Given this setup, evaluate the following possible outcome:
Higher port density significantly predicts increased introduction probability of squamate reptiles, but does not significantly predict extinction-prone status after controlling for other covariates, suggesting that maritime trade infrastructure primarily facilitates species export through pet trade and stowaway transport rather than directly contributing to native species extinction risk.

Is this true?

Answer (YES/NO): NO